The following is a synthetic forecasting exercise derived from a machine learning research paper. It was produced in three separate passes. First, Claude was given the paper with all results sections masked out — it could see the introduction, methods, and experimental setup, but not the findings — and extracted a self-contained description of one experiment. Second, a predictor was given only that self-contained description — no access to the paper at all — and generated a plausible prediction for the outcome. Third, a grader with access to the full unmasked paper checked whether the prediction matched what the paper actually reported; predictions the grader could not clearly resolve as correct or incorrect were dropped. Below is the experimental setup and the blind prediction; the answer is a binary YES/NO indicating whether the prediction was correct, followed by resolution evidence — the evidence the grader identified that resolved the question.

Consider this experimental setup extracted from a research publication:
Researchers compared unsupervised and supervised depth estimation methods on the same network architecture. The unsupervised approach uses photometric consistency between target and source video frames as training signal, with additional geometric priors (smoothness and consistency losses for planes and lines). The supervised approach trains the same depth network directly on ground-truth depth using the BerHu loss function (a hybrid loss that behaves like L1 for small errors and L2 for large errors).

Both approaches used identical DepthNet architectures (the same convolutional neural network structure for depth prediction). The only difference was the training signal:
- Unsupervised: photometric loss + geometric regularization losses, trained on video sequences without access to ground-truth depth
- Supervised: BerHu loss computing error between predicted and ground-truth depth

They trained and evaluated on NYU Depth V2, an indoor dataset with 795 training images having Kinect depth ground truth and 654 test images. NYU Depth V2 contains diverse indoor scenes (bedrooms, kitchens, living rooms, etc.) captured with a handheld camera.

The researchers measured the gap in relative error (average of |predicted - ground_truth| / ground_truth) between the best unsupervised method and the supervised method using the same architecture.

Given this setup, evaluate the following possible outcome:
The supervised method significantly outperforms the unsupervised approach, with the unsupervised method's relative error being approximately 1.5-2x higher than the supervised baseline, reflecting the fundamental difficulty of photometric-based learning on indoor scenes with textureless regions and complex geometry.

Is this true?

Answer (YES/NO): NO